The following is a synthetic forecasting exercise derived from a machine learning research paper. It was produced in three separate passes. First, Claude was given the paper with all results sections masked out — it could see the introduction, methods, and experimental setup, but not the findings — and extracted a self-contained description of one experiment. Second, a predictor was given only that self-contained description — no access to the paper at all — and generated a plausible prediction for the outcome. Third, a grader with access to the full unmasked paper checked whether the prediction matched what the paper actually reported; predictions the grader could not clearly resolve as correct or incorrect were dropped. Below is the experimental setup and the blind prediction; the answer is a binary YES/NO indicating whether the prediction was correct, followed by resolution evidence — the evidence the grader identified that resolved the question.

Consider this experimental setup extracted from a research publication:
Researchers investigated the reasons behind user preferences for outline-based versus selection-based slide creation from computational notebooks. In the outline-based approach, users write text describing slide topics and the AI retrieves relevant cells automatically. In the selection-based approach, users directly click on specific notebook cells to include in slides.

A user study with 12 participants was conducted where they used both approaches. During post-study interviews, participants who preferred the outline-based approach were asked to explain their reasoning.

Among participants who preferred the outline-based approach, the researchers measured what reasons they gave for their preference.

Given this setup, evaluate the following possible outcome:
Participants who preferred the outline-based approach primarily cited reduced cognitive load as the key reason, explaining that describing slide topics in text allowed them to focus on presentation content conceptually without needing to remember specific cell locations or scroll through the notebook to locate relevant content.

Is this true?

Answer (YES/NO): NO